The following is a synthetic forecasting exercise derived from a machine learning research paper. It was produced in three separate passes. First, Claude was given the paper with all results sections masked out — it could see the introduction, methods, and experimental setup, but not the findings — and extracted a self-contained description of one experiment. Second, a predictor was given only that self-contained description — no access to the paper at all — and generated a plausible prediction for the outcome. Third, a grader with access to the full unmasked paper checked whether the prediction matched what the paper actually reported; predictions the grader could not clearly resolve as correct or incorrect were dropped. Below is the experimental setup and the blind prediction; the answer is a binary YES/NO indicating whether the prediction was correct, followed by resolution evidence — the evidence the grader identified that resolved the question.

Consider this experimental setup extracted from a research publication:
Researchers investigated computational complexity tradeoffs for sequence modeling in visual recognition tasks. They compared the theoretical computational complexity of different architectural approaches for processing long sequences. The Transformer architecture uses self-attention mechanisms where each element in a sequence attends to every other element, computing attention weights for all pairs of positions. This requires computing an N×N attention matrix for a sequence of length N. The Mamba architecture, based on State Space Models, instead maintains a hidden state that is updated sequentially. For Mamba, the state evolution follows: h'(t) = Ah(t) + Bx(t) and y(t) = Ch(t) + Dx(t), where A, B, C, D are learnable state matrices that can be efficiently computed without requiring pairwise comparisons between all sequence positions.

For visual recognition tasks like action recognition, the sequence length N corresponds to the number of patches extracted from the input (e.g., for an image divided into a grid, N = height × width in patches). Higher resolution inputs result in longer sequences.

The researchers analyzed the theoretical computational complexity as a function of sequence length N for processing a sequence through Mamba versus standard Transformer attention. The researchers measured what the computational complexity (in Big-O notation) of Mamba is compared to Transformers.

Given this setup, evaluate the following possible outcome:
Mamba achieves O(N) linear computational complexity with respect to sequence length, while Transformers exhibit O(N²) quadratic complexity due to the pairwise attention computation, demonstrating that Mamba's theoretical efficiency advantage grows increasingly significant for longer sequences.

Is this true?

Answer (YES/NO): YES